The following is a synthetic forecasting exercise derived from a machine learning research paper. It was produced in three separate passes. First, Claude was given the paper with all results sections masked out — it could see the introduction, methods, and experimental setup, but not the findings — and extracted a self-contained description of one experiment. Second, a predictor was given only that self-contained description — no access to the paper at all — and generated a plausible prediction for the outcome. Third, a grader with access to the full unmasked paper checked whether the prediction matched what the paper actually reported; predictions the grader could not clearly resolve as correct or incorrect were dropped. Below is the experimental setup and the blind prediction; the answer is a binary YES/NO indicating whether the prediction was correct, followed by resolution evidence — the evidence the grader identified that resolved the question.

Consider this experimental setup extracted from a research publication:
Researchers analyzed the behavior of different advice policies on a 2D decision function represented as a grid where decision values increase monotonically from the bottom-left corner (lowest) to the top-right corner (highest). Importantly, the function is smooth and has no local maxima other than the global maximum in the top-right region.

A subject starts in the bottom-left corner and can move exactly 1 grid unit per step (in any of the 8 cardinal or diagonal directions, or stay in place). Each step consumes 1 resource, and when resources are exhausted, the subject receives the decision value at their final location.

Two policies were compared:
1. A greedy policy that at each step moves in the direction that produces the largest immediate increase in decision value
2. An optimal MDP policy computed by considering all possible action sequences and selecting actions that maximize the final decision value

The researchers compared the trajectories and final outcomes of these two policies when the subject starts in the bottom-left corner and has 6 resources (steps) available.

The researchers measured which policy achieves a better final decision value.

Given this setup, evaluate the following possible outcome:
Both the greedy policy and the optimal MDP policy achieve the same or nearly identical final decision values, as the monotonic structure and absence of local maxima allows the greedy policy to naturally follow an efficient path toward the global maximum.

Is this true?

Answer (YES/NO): NO